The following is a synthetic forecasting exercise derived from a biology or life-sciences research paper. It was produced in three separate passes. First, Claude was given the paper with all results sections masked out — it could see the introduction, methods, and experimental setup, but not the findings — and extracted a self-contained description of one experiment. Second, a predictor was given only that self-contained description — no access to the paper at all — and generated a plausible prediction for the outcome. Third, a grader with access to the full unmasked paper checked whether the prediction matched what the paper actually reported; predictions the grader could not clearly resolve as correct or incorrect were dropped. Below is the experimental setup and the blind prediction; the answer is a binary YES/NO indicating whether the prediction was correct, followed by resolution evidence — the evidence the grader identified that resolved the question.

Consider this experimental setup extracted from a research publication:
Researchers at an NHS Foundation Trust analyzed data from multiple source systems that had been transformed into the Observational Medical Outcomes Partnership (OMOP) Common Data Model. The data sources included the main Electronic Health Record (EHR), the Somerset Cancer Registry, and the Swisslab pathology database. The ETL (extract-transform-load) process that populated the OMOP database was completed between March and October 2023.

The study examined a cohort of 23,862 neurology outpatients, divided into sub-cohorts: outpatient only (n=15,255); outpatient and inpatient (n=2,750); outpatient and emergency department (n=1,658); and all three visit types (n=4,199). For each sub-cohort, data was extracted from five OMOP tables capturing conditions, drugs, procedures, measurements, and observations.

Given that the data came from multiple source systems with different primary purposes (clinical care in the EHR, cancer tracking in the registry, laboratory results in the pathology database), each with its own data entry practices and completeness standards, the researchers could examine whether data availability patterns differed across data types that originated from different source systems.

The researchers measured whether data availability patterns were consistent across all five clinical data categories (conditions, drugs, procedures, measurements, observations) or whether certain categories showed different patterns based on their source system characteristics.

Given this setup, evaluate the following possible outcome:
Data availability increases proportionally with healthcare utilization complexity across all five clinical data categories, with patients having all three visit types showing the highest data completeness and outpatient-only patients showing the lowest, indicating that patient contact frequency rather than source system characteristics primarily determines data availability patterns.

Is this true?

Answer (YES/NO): NO